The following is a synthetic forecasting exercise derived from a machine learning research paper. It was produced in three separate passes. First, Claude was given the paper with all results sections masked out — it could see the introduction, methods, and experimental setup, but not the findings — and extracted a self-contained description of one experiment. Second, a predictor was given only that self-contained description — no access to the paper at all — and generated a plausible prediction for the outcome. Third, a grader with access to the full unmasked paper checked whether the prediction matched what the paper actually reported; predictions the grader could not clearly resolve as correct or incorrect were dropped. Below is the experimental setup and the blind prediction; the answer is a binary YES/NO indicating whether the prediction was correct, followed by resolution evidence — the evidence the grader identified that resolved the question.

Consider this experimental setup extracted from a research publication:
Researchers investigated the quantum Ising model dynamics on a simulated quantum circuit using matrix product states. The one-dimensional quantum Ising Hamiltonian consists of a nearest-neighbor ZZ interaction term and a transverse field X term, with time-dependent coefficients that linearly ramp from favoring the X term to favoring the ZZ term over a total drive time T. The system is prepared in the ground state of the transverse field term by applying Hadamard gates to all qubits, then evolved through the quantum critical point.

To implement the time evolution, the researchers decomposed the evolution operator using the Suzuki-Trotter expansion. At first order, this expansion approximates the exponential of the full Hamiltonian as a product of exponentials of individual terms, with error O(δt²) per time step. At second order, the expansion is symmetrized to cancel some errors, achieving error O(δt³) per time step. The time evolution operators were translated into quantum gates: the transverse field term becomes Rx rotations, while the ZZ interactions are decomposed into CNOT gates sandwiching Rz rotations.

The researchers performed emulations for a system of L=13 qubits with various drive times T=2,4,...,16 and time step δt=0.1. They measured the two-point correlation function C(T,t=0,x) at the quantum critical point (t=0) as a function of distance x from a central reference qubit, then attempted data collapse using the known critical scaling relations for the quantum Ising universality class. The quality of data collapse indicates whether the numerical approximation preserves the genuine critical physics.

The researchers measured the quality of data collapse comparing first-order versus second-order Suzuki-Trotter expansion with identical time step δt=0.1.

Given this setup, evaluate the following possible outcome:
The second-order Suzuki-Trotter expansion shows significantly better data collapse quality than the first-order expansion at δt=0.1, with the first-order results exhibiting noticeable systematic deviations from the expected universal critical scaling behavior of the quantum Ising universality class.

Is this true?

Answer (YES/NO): NO